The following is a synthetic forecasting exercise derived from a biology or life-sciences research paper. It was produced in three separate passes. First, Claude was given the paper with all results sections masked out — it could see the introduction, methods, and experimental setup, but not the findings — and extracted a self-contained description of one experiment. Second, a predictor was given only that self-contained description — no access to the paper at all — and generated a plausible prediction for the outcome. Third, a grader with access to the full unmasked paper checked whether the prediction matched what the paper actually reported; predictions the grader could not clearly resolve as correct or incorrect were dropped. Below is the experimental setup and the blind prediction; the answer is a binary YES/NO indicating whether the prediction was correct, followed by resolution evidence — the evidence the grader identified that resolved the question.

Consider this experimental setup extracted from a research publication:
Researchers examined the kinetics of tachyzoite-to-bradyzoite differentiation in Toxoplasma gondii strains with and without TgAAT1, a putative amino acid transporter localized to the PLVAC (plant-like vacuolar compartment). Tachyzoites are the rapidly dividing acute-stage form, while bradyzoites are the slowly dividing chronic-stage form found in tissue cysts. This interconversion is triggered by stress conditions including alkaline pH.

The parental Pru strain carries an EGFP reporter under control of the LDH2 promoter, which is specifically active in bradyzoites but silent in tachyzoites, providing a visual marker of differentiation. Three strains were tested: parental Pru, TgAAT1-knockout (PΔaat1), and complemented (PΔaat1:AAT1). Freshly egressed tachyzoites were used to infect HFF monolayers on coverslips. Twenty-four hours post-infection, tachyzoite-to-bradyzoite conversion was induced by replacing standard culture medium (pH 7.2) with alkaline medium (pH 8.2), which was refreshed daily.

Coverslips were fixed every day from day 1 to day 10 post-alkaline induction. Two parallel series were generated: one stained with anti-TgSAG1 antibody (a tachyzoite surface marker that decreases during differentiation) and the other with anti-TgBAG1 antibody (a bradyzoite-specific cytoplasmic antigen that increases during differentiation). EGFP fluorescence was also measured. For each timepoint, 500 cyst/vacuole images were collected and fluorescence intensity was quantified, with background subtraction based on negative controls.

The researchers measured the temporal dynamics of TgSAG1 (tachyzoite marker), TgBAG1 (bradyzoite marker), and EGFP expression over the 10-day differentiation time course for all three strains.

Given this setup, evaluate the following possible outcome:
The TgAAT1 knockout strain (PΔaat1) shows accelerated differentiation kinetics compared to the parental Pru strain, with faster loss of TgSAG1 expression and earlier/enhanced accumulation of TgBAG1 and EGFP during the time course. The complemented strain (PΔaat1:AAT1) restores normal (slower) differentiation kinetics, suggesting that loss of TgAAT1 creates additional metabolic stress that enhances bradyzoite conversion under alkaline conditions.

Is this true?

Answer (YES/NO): NO